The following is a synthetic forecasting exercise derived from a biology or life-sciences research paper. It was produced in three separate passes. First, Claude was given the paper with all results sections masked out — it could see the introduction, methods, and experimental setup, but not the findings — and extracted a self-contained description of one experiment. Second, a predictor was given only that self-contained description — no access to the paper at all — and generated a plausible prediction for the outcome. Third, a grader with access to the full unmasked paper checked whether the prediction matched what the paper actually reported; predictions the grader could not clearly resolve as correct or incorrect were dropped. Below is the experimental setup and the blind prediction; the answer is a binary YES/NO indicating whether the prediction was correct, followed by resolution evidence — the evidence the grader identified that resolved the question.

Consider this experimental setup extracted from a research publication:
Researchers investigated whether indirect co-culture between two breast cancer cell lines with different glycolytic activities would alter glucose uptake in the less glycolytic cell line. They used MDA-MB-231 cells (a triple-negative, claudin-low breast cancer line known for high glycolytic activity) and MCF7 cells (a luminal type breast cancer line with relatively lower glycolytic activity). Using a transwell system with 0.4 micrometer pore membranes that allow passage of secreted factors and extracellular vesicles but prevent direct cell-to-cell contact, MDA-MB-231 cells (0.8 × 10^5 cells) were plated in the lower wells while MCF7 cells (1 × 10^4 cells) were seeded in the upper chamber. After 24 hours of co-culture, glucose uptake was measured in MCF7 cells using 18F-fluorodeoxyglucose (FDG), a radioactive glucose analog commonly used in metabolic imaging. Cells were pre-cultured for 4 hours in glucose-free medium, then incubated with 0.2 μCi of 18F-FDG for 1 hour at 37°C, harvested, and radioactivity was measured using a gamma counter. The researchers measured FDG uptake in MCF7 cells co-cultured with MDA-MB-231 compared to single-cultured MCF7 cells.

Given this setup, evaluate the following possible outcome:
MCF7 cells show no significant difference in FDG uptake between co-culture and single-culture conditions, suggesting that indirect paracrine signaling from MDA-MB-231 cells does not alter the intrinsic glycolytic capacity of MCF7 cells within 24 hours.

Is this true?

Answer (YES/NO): NO